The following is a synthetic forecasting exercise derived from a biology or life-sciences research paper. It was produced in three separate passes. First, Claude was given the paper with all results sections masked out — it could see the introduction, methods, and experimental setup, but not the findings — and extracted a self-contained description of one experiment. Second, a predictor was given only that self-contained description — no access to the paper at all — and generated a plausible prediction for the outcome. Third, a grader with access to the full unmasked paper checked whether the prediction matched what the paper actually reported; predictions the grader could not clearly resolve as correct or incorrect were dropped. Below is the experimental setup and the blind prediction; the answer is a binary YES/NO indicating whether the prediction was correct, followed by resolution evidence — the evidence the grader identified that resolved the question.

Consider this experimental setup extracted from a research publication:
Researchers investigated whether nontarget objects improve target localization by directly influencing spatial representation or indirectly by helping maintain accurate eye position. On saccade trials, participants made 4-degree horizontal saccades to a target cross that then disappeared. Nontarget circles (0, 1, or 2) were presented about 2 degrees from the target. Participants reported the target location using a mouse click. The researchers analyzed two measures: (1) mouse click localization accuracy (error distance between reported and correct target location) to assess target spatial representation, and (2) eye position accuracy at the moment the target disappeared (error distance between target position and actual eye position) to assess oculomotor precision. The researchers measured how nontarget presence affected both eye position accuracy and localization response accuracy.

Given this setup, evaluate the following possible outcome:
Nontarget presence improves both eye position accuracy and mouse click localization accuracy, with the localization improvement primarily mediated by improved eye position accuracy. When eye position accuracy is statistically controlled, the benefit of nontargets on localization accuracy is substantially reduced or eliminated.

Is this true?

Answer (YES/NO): NO